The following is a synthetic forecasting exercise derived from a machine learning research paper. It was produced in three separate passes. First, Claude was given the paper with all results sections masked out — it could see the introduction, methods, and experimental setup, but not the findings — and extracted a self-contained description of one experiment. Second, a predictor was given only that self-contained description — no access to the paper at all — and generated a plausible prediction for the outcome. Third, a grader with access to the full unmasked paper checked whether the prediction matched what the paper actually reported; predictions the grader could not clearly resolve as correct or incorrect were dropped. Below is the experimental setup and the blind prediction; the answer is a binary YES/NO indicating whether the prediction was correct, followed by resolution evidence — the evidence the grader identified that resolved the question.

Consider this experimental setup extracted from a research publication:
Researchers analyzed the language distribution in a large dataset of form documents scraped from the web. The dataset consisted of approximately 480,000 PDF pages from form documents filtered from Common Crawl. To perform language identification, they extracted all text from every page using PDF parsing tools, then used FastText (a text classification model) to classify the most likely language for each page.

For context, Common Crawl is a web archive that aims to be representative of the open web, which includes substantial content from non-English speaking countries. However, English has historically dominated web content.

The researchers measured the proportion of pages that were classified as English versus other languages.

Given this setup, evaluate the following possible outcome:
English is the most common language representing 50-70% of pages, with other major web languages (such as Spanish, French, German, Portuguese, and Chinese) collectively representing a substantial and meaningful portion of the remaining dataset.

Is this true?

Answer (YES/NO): YES